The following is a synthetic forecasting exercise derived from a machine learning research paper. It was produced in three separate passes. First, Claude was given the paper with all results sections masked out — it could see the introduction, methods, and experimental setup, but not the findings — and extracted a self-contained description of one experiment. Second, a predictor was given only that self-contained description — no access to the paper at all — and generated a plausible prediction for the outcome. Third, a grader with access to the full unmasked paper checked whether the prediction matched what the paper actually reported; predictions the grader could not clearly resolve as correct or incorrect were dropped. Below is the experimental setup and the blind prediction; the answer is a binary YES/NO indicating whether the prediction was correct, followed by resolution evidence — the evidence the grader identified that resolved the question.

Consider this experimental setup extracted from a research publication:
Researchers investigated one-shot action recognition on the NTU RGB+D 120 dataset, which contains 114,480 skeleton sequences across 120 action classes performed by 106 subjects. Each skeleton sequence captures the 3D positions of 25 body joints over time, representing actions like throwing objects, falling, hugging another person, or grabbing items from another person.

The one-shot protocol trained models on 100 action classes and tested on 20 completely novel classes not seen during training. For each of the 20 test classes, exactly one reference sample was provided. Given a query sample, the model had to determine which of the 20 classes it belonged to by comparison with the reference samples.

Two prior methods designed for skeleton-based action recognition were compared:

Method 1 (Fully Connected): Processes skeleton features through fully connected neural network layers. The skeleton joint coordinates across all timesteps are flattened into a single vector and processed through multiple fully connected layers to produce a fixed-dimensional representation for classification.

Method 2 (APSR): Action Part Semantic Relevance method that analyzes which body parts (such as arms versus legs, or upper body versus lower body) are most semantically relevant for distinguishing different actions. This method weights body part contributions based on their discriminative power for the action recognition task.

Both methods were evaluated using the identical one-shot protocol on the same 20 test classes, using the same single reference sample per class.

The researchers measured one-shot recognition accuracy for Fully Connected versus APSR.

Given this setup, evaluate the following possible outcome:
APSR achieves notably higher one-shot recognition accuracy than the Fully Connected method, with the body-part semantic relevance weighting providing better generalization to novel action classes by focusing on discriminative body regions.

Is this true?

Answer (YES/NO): YES